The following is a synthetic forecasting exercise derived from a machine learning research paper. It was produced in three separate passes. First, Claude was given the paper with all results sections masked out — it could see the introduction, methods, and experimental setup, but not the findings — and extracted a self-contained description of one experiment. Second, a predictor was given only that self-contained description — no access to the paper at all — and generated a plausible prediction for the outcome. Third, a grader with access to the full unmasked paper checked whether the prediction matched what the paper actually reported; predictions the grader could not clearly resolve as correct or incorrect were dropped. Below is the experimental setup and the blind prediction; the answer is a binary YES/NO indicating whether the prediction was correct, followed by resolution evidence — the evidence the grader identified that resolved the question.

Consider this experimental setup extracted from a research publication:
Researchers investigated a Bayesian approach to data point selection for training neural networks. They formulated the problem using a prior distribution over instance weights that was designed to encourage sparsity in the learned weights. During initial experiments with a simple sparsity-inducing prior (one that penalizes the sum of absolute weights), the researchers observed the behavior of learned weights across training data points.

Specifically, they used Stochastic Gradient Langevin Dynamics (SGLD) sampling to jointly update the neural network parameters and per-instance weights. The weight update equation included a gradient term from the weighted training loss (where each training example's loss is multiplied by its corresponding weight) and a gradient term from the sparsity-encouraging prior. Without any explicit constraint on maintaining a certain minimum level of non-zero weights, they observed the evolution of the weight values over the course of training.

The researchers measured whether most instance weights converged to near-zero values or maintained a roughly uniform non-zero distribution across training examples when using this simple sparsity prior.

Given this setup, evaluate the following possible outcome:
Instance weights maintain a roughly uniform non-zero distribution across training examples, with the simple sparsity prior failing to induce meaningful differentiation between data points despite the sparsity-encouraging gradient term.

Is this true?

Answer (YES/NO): NO